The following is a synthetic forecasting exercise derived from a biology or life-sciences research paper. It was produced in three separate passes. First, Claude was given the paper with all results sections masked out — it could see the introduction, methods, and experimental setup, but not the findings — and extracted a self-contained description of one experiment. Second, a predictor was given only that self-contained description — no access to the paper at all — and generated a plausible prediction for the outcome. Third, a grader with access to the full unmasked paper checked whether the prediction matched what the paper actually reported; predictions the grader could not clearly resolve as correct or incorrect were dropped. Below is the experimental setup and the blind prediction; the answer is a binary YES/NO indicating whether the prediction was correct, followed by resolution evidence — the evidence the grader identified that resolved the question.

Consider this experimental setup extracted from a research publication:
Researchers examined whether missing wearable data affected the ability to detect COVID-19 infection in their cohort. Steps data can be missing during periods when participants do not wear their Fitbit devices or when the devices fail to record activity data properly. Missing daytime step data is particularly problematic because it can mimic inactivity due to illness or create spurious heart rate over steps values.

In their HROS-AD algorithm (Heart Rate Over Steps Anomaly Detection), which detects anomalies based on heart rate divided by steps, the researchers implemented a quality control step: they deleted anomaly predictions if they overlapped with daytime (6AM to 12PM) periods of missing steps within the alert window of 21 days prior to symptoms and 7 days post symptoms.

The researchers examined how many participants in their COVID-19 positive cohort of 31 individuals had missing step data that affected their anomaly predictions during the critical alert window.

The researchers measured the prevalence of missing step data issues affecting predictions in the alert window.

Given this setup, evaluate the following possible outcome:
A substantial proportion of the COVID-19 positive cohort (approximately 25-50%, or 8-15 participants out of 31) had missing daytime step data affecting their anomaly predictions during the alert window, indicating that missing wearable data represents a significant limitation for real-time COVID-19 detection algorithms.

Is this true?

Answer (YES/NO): NO